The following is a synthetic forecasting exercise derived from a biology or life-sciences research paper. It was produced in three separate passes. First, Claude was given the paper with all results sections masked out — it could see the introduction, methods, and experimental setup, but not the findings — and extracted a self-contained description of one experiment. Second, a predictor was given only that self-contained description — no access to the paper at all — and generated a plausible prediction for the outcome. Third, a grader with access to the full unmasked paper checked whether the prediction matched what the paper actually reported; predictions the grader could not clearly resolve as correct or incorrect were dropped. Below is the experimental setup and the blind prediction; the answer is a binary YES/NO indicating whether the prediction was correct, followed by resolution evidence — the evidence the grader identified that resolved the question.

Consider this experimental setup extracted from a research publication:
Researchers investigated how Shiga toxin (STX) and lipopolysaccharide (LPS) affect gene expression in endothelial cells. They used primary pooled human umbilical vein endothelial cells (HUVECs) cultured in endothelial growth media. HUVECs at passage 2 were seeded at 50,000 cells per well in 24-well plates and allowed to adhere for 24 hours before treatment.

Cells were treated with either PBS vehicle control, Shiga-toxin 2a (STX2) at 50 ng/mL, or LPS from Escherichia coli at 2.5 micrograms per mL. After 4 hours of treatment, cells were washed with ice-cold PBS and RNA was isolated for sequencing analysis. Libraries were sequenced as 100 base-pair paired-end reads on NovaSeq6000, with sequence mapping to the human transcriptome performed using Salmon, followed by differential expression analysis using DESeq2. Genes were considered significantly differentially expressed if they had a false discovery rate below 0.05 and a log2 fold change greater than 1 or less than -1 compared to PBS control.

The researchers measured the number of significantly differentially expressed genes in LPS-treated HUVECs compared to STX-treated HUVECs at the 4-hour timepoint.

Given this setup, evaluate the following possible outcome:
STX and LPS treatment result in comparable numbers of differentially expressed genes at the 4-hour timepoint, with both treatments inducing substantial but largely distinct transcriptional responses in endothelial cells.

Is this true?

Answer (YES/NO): NO